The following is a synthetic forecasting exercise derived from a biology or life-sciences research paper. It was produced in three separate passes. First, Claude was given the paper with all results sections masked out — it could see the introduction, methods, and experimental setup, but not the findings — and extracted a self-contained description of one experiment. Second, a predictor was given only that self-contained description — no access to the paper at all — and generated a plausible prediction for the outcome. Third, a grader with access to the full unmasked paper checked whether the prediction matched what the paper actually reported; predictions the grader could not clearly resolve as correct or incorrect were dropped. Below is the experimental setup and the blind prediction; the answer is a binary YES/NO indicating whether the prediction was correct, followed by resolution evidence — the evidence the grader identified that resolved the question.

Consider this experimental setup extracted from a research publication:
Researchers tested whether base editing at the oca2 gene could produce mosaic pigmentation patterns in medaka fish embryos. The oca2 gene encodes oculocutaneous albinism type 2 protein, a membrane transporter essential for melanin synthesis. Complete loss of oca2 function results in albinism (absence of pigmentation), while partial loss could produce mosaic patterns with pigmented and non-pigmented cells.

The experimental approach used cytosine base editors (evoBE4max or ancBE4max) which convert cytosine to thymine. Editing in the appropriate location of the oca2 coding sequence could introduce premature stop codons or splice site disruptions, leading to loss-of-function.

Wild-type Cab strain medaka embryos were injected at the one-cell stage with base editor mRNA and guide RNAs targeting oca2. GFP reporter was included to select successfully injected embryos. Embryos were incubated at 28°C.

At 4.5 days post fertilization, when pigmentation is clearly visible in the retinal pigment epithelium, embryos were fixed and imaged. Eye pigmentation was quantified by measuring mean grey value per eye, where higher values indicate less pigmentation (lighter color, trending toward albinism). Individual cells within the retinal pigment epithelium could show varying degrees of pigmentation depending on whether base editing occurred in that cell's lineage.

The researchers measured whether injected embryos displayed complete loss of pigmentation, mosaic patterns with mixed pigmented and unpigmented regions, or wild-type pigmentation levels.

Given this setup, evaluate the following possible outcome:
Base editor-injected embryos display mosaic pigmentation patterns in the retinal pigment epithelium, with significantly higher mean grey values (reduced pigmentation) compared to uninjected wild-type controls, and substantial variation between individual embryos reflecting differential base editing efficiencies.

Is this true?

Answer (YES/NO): NO